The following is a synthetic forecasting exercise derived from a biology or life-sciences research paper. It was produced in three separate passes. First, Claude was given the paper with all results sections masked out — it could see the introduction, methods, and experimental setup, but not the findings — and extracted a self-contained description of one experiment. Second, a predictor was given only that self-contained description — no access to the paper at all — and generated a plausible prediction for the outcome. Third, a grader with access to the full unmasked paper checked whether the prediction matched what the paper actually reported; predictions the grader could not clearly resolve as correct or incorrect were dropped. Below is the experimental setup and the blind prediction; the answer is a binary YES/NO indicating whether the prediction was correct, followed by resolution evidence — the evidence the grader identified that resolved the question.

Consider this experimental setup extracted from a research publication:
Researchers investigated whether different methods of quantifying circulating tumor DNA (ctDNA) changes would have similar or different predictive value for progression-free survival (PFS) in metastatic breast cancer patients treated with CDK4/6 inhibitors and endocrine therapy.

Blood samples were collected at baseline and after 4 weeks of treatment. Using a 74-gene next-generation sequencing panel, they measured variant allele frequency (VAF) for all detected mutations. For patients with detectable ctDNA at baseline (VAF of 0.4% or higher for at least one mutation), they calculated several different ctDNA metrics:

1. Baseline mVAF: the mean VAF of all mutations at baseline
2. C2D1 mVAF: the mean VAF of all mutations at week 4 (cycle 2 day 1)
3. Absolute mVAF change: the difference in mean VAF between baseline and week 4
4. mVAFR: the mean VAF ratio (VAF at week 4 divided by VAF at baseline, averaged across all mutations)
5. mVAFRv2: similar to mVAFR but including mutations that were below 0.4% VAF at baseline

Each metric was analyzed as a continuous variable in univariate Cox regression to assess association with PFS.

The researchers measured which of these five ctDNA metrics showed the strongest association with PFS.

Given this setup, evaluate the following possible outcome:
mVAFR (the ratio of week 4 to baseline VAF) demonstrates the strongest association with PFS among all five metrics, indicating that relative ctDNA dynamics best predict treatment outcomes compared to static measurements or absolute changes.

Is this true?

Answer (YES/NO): YES